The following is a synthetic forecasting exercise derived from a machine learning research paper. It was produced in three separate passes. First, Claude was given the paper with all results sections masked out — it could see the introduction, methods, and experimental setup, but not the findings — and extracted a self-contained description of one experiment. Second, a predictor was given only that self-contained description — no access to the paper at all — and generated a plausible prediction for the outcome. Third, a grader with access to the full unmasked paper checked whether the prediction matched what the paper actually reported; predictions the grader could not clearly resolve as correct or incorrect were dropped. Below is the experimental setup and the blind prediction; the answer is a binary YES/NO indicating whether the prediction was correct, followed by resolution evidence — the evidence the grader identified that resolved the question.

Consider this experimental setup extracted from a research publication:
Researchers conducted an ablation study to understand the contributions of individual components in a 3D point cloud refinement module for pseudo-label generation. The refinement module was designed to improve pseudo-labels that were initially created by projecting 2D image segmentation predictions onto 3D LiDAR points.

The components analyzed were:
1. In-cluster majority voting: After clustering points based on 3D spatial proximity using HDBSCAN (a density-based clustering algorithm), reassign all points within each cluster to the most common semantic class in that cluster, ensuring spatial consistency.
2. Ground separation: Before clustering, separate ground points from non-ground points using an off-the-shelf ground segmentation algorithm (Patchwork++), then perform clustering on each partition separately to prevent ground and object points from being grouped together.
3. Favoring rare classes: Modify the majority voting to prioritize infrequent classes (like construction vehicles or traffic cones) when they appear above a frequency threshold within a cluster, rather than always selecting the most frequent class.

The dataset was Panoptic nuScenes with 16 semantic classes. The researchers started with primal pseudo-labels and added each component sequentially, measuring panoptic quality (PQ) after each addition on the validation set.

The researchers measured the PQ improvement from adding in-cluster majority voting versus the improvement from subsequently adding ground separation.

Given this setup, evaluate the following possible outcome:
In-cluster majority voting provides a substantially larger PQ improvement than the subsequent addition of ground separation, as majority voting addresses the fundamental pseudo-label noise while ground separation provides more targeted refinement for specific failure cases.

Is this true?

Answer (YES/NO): YES